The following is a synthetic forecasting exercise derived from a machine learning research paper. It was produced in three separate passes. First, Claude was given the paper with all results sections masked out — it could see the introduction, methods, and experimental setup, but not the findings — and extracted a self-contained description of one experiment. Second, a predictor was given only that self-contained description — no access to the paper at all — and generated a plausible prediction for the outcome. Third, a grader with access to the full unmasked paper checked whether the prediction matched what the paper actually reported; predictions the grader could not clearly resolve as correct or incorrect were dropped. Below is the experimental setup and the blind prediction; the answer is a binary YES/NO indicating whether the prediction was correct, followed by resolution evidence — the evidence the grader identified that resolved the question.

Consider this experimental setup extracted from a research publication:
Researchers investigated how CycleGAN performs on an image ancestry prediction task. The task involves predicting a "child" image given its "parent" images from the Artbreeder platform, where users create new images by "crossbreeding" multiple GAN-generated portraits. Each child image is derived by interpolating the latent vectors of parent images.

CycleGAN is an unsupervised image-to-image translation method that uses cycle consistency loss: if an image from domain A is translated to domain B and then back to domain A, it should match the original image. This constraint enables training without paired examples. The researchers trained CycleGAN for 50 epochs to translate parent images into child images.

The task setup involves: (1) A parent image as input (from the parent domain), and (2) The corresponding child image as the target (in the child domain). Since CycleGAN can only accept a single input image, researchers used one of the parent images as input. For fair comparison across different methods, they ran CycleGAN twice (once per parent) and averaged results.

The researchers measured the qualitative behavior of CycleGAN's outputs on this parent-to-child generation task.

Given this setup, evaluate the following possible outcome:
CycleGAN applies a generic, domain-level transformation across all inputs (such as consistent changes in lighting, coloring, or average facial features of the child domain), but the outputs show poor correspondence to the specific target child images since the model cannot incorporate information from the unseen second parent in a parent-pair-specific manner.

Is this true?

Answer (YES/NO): NO